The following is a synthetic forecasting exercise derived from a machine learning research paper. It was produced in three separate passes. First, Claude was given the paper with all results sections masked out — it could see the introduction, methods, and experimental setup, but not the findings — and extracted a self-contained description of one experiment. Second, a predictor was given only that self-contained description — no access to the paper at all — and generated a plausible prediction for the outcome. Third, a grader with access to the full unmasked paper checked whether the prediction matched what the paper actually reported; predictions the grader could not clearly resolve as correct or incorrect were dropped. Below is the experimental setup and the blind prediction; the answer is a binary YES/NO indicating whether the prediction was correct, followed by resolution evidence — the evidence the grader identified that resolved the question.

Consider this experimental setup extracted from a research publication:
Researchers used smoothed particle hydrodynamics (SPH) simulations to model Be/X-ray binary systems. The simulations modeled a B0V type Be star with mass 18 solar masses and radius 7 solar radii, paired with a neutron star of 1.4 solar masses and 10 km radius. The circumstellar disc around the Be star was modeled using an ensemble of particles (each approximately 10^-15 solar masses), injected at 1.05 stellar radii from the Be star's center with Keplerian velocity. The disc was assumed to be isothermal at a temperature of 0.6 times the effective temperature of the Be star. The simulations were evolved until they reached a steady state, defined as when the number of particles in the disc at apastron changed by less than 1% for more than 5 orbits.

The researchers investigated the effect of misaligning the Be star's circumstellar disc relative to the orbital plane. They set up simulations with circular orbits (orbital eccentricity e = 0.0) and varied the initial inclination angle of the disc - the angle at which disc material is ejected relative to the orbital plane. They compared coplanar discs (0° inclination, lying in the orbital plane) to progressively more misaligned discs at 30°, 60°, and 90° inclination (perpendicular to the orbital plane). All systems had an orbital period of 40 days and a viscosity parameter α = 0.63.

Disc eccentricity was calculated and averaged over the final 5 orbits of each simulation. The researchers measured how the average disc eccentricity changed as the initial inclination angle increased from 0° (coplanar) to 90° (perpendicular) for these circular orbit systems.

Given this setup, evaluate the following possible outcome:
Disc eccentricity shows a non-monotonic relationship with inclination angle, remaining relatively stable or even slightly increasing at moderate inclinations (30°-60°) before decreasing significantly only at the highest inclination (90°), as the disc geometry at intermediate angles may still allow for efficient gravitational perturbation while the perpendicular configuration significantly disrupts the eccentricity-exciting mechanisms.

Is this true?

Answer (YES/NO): NO